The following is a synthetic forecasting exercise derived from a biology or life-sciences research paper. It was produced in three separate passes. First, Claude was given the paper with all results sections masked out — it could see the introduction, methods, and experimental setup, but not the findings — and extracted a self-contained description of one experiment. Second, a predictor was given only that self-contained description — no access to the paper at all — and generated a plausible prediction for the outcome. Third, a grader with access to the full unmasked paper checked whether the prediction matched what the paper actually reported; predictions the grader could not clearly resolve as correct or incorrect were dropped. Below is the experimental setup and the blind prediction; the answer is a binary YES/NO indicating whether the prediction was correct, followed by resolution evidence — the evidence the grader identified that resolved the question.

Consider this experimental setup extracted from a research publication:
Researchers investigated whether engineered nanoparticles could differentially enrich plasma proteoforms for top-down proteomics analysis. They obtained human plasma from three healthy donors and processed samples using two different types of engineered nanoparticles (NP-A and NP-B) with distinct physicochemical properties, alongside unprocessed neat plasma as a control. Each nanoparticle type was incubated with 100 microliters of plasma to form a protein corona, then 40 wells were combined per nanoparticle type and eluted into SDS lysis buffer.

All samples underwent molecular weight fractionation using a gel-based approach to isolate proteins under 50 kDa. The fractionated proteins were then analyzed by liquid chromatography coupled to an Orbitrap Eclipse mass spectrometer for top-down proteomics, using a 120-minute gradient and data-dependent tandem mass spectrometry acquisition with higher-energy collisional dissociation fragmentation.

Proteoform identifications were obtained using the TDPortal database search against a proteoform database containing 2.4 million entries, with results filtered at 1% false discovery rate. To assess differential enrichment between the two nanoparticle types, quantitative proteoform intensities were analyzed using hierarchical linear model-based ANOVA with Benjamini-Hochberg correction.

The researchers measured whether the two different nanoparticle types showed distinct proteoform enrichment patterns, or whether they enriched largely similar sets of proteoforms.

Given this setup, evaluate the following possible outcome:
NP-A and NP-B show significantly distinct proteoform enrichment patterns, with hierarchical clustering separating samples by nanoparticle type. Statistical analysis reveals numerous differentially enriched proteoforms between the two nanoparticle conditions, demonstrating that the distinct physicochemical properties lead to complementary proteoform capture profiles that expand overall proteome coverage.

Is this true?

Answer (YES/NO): YES